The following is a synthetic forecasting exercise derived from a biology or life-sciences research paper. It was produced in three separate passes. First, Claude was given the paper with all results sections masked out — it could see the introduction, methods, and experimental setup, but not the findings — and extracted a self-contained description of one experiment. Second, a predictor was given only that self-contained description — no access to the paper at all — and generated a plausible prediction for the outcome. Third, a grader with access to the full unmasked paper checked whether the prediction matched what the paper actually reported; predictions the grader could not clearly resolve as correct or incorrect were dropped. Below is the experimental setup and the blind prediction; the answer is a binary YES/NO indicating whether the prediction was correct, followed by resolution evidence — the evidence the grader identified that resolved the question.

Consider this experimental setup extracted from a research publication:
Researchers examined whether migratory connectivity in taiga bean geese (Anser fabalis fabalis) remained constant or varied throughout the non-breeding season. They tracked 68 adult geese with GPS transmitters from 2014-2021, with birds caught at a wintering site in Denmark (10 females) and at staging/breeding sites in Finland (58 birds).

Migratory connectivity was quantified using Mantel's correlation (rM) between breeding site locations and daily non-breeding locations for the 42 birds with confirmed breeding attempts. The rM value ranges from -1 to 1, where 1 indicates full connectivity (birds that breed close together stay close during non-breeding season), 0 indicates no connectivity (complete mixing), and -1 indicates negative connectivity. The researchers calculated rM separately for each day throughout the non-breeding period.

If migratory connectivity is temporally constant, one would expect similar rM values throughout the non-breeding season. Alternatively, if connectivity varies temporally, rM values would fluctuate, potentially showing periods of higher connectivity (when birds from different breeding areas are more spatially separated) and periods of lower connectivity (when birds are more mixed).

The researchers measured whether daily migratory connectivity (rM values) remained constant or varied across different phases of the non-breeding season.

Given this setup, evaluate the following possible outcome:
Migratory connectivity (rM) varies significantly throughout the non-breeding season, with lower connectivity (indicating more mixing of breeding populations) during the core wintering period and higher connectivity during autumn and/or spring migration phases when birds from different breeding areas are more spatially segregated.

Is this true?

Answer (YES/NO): NO